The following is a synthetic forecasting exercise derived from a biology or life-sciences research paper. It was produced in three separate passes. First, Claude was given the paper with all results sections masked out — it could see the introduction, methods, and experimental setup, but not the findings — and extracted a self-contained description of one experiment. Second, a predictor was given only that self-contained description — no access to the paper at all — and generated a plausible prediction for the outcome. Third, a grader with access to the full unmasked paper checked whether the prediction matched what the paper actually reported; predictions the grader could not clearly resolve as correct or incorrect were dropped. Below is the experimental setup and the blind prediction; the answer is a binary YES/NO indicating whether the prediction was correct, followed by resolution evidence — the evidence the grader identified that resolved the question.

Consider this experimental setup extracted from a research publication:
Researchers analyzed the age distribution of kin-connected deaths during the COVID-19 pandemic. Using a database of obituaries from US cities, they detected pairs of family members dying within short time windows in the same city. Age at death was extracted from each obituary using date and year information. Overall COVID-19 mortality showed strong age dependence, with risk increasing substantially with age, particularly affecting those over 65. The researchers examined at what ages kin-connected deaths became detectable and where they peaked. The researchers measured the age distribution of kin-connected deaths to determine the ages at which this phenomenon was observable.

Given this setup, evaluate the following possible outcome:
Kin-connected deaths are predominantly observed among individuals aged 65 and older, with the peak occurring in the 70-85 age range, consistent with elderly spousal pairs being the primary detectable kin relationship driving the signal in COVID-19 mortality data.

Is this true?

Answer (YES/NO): NO